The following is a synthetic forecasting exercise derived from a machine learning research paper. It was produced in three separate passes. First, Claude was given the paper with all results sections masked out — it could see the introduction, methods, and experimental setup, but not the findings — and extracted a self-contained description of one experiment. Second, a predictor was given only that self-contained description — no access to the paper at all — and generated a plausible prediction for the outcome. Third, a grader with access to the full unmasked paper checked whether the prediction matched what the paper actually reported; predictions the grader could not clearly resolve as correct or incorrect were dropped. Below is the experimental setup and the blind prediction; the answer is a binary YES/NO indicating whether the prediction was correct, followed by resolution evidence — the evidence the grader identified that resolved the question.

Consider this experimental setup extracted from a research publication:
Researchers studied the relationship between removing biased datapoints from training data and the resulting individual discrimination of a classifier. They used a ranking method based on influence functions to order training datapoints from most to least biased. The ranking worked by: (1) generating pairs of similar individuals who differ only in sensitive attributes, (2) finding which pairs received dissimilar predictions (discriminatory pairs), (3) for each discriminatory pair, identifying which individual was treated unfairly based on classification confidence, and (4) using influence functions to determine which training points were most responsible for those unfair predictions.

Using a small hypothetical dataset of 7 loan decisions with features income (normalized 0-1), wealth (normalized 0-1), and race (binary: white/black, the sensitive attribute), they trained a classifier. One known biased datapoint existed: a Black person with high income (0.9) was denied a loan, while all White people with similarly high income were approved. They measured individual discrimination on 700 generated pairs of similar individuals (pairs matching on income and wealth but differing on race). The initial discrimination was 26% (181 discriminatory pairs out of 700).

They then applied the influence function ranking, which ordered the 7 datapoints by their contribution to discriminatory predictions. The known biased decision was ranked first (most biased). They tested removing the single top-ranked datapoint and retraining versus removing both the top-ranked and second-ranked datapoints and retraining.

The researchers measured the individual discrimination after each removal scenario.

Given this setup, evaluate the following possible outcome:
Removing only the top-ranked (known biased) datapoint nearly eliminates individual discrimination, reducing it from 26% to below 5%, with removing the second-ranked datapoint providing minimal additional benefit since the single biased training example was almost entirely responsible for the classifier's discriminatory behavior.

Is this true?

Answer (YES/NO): NO